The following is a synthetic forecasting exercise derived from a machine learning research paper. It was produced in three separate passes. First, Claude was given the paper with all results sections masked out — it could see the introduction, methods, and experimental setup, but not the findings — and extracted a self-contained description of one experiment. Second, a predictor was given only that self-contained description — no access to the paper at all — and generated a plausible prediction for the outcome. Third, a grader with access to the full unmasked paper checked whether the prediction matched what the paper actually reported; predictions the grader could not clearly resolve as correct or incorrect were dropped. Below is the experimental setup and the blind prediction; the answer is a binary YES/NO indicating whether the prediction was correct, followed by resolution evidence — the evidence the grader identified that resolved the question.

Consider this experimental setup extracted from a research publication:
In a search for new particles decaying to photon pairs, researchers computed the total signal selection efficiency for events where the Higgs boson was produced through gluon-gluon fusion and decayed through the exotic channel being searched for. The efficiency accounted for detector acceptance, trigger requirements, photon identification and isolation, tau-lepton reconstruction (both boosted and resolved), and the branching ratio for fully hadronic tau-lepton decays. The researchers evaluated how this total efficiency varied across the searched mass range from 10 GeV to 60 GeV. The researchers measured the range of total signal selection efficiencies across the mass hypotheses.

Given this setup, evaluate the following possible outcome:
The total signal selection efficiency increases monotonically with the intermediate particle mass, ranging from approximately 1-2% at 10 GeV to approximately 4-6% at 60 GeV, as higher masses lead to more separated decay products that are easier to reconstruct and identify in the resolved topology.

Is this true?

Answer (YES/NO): NO